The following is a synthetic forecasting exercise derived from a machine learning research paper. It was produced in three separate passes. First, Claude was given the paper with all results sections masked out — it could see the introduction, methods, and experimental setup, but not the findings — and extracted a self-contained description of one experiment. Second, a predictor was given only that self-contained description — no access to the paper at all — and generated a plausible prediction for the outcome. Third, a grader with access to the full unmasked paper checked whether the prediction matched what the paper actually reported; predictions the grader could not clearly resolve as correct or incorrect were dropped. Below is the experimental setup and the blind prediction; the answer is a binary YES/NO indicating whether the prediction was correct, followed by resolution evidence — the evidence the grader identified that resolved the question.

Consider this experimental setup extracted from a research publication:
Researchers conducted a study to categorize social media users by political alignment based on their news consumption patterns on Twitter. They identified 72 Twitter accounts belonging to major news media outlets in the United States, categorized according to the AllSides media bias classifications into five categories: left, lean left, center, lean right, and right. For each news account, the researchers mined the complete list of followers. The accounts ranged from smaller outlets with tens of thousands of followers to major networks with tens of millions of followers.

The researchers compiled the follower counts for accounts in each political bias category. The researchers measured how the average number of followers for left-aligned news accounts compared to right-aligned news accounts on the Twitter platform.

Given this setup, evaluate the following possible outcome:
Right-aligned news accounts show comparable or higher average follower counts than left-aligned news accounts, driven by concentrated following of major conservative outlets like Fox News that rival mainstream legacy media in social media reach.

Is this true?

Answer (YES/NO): NO